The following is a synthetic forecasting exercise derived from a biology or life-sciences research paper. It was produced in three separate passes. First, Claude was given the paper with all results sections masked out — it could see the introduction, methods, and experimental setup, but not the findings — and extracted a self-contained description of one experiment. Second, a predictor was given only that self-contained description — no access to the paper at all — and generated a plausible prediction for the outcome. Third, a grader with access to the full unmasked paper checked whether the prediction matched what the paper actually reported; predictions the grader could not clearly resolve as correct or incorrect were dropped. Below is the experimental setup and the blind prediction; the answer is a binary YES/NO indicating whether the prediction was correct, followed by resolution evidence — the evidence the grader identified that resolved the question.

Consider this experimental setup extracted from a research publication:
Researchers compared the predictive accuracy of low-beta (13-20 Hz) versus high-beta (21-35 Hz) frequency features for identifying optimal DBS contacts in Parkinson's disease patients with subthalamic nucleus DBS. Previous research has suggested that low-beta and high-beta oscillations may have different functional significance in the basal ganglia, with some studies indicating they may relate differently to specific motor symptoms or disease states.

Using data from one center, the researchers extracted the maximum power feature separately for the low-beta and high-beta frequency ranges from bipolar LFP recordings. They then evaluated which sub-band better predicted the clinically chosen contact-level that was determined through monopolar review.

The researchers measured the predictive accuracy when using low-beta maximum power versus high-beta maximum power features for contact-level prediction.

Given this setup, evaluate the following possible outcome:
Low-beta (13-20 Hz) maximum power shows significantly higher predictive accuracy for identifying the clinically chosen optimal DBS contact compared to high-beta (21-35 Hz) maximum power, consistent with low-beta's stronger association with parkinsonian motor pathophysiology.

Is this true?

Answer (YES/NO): NO